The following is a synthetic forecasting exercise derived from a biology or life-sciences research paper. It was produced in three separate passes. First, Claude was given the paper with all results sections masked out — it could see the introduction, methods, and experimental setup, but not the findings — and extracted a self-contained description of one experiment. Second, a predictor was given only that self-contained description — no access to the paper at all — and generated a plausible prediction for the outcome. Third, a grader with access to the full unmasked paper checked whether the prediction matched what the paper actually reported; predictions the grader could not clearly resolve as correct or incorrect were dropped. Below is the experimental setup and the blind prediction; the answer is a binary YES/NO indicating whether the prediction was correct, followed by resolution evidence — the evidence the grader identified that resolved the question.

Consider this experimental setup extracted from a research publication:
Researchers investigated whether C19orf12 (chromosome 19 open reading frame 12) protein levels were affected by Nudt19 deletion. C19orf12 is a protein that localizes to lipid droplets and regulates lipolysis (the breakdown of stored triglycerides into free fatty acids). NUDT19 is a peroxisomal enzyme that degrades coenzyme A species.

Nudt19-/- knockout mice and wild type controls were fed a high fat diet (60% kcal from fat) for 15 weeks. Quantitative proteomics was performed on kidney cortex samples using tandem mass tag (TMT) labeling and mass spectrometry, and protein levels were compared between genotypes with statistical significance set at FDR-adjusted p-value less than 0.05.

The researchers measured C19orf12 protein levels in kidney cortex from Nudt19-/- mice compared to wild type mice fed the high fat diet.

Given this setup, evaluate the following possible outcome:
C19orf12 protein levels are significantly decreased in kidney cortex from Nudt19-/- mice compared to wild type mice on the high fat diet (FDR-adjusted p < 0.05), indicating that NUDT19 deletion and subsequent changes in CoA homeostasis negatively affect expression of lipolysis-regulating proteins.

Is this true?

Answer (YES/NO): NO